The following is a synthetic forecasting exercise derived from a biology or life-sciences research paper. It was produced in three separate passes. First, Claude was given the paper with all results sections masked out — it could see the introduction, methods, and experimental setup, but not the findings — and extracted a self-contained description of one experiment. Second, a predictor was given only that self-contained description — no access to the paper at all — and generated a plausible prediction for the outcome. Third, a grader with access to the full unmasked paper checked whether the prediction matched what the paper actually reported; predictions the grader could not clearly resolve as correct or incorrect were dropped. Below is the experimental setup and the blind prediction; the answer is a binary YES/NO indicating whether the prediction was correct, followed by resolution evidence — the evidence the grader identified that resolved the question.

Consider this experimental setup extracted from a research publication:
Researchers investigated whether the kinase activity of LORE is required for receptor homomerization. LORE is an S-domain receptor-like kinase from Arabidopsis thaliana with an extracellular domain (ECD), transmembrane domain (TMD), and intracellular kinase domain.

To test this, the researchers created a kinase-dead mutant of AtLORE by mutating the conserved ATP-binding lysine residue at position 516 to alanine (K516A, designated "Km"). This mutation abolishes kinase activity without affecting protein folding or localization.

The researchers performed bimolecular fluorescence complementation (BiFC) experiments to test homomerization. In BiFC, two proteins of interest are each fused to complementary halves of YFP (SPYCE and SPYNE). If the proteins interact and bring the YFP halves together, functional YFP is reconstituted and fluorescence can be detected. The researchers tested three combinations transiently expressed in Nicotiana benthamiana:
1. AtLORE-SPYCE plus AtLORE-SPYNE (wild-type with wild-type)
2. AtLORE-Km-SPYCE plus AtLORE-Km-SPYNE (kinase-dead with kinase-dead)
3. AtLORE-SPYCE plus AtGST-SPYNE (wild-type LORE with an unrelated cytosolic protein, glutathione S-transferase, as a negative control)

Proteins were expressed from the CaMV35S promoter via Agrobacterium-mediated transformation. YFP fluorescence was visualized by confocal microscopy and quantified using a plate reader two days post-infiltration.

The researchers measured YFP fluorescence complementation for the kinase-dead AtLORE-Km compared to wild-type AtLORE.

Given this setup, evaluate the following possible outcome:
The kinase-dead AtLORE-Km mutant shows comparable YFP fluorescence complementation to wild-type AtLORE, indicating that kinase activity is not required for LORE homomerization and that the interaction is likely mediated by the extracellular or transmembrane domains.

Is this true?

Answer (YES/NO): YES